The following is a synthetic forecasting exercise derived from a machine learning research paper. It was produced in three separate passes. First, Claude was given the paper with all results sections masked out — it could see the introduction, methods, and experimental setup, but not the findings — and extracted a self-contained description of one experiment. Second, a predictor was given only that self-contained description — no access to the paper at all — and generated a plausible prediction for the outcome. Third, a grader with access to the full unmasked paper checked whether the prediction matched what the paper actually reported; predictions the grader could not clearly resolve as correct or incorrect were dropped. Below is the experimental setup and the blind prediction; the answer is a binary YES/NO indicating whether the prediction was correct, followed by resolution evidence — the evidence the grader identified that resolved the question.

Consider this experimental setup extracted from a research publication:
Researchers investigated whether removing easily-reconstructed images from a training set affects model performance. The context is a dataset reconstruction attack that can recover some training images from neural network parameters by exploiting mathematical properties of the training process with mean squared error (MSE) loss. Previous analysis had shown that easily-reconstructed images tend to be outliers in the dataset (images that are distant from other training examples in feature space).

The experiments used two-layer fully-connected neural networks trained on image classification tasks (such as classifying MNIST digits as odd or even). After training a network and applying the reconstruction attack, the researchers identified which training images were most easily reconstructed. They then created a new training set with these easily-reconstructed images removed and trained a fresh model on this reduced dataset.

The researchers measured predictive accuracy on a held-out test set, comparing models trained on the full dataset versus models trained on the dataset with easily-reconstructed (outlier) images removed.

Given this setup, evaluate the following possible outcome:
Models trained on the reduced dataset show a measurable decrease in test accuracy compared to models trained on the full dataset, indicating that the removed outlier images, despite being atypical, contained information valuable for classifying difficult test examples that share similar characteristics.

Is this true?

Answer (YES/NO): NO